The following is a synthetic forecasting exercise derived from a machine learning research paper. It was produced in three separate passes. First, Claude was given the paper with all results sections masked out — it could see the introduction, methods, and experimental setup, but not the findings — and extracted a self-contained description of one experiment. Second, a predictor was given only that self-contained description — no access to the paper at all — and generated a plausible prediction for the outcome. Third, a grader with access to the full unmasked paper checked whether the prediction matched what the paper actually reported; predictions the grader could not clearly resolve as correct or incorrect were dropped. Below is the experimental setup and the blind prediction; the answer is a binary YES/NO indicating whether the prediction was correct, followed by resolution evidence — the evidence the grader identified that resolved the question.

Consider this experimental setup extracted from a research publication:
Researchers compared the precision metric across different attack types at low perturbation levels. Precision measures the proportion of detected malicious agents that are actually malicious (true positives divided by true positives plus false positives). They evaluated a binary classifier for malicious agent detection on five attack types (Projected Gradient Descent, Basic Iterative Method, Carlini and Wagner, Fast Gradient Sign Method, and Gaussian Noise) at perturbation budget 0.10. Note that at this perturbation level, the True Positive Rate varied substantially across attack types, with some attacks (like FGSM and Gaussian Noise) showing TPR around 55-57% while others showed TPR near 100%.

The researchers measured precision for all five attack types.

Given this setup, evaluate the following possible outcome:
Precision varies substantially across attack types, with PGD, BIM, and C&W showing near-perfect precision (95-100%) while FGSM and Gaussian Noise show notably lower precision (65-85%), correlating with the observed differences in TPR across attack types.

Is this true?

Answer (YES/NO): NO